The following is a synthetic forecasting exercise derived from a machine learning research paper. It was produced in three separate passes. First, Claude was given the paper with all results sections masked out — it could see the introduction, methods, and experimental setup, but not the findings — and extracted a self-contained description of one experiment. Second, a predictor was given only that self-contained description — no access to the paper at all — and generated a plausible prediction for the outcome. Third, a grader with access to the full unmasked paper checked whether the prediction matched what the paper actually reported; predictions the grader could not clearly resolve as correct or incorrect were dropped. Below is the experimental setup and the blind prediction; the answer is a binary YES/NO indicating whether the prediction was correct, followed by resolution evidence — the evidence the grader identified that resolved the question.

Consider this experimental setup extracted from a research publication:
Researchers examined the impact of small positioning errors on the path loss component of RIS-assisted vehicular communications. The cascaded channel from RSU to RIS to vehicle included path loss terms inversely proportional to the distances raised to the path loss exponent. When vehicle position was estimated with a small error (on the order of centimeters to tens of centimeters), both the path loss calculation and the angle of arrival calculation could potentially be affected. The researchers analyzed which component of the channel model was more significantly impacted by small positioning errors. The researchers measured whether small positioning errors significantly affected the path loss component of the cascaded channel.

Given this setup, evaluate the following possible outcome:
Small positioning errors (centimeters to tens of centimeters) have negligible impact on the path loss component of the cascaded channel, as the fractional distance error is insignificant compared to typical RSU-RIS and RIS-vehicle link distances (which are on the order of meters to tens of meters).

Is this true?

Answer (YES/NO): YES